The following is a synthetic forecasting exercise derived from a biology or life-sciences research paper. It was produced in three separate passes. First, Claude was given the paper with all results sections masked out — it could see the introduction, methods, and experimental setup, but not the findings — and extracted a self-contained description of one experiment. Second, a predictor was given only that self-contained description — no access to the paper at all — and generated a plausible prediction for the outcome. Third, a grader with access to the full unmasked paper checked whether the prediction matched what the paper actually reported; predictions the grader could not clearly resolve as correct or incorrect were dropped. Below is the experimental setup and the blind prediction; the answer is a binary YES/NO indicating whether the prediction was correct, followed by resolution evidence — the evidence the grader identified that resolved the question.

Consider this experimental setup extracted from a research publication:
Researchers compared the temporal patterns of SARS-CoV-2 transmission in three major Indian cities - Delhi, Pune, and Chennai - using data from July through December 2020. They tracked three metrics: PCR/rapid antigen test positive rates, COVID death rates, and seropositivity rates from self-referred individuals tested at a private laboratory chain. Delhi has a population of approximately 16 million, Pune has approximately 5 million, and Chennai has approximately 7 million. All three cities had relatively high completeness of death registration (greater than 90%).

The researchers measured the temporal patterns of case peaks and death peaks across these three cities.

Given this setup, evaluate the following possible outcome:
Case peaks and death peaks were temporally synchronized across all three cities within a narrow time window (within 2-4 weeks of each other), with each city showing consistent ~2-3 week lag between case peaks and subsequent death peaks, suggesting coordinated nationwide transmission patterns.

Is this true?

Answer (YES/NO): NO